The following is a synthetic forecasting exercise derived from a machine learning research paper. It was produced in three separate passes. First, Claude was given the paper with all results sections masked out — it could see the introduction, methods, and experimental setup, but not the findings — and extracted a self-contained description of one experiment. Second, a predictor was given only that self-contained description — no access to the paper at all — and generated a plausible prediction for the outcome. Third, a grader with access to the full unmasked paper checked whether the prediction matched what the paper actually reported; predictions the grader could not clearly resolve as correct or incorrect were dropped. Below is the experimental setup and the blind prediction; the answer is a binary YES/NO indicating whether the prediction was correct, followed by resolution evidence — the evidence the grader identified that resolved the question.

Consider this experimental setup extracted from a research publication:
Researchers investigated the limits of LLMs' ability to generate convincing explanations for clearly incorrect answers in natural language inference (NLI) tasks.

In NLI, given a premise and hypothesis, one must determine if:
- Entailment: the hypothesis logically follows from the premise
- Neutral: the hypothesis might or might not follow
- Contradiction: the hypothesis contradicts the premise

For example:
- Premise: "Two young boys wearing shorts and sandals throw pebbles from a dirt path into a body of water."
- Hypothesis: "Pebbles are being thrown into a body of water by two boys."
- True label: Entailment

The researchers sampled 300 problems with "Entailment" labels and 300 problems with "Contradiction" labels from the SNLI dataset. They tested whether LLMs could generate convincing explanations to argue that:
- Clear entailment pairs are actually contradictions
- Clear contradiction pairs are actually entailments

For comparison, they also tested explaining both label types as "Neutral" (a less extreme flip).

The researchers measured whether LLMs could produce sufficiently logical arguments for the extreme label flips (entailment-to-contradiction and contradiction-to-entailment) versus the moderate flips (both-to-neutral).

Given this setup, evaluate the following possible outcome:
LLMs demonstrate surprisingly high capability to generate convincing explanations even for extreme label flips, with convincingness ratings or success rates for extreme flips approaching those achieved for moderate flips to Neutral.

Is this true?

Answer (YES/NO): NO